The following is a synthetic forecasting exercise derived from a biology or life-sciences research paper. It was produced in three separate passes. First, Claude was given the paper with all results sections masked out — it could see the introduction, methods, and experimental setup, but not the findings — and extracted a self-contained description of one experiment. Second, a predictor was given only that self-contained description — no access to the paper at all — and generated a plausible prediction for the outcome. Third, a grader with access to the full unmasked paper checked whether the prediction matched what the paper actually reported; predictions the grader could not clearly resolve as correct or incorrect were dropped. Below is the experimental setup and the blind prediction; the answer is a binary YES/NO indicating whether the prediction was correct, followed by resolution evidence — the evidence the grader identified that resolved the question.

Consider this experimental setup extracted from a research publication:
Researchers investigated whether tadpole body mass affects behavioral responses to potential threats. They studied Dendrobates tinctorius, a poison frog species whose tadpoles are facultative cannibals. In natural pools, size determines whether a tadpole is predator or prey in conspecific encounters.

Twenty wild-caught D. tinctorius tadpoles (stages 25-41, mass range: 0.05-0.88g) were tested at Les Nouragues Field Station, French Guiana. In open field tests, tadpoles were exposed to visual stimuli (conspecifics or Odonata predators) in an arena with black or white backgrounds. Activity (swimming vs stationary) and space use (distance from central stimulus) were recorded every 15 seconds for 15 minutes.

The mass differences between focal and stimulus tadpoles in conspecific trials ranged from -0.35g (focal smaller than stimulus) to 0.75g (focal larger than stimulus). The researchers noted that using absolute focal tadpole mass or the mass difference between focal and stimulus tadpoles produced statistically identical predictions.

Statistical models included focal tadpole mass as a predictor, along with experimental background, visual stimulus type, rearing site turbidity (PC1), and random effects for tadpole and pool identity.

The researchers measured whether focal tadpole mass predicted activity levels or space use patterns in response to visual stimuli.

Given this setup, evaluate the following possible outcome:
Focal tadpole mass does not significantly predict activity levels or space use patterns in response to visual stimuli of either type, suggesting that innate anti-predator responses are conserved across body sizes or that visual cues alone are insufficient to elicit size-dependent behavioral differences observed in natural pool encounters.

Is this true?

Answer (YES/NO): YES